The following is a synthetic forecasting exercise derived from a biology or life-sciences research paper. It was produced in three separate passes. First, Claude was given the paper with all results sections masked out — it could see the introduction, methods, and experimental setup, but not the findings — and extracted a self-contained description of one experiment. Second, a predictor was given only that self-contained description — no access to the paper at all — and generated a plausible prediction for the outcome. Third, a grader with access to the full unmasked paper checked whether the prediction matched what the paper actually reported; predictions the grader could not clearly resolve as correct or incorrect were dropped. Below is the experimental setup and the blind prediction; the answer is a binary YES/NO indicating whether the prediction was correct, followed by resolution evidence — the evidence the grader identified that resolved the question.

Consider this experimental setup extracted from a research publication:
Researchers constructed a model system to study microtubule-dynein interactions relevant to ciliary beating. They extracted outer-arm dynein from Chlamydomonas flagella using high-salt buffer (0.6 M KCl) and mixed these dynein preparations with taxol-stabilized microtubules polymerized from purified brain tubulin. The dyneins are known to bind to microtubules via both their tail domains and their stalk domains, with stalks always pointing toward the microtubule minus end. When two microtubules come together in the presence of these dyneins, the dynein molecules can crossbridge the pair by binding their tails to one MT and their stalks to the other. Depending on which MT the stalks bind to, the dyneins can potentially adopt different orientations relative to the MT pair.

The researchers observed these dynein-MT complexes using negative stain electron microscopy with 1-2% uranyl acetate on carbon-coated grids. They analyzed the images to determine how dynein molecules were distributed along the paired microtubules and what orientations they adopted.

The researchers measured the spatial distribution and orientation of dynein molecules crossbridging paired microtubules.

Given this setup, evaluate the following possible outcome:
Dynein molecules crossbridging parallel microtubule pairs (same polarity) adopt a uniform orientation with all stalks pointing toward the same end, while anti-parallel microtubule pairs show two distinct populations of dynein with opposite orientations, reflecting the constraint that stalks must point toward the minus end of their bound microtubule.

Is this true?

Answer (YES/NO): NO